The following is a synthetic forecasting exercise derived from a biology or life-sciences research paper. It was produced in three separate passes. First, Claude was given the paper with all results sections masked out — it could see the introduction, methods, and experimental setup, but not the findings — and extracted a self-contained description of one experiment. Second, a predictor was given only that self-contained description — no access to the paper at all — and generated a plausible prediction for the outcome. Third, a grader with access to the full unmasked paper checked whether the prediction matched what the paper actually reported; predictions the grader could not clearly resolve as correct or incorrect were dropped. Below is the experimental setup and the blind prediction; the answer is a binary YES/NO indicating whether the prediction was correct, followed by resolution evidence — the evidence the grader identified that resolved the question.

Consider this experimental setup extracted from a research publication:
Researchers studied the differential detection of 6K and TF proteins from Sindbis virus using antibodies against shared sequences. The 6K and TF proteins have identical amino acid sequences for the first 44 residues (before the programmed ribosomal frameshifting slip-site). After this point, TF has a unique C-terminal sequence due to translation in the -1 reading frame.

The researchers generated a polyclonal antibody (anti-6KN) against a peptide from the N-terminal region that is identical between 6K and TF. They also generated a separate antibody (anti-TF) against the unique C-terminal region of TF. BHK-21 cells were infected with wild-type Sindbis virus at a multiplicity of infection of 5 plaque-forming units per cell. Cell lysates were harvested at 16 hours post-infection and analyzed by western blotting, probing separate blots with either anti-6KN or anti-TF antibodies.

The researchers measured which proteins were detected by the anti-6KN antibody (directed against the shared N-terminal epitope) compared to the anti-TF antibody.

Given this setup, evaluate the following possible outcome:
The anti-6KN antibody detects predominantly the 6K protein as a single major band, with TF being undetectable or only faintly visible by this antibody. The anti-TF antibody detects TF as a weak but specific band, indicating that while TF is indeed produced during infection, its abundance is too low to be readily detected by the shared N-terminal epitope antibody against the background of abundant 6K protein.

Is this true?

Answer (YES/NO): NO